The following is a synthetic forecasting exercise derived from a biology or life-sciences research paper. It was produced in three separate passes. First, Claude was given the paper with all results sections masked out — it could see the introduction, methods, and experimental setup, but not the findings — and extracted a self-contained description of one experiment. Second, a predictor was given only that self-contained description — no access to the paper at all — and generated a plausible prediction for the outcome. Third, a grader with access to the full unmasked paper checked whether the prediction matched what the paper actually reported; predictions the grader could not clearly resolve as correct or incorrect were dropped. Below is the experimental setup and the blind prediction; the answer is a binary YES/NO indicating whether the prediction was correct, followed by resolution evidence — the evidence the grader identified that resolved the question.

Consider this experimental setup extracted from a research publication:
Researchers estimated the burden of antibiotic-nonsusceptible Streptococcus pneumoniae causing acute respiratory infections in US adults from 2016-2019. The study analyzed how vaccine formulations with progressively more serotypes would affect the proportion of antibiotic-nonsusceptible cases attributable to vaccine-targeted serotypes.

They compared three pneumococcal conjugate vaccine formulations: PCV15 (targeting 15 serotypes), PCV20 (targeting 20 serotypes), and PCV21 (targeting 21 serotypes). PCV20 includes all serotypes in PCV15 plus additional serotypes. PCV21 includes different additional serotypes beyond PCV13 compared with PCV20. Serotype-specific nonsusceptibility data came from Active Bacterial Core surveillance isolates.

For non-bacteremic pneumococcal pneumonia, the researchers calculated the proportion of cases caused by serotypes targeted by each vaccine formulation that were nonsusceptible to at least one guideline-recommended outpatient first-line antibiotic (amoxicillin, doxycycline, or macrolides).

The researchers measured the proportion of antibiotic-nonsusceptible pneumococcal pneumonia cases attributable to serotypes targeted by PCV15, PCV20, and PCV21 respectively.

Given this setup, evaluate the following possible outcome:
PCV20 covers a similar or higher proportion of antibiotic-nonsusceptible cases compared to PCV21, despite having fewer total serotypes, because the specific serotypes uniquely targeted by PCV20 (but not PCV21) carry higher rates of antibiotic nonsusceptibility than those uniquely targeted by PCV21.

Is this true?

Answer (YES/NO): NO